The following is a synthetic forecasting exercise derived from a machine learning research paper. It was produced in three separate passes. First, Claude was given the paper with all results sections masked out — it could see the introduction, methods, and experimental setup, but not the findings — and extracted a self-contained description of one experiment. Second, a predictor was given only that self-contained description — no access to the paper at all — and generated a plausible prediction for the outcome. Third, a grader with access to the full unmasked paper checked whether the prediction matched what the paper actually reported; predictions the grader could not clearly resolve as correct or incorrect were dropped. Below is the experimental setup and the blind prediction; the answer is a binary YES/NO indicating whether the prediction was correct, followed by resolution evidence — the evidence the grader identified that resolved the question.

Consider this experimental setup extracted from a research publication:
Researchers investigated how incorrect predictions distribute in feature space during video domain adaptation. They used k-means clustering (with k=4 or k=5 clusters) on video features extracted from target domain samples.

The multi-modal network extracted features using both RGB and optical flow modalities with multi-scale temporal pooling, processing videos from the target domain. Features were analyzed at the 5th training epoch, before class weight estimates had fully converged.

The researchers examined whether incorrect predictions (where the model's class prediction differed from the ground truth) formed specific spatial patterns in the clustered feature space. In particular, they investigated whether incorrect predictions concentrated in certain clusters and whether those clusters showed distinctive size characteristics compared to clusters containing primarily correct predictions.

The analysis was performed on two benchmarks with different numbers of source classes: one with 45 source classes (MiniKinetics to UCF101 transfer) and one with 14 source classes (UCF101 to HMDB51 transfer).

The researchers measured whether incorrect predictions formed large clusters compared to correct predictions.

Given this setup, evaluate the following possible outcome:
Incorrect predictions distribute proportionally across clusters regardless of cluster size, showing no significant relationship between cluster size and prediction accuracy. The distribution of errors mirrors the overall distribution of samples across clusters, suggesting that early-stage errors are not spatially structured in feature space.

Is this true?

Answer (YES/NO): NO